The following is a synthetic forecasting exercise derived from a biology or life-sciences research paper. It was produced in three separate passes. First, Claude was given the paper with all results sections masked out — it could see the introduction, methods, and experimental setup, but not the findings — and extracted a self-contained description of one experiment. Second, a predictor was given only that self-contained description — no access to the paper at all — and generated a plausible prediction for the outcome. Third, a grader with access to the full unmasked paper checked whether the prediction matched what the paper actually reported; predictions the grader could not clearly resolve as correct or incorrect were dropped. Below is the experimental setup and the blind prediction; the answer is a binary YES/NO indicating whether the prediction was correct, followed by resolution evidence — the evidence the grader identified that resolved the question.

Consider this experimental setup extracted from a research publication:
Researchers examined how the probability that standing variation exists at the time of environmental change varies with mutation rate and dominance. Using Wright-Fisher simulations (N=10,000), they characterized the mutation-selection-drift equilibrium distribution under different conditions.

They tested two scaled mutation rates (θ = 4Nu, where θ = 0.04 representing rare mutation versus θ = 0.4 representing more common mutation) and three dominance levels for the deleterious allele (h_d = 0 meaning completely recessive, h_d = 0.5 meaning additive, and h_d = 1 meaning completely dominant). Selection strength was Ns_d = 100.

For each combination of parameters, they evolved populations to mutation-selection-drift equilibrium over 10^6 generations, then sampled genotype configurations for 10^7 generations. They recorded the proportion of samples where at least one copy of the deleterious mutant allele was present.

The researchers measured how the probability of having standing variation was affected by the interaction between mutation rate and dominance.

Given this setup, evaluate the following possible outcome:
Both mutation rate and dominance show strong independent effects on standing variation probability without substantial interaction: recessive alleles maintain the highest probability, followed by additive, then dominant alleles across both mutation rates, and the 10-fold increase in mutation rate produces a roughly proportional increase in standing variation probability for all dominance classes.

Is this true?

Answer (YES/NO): NO